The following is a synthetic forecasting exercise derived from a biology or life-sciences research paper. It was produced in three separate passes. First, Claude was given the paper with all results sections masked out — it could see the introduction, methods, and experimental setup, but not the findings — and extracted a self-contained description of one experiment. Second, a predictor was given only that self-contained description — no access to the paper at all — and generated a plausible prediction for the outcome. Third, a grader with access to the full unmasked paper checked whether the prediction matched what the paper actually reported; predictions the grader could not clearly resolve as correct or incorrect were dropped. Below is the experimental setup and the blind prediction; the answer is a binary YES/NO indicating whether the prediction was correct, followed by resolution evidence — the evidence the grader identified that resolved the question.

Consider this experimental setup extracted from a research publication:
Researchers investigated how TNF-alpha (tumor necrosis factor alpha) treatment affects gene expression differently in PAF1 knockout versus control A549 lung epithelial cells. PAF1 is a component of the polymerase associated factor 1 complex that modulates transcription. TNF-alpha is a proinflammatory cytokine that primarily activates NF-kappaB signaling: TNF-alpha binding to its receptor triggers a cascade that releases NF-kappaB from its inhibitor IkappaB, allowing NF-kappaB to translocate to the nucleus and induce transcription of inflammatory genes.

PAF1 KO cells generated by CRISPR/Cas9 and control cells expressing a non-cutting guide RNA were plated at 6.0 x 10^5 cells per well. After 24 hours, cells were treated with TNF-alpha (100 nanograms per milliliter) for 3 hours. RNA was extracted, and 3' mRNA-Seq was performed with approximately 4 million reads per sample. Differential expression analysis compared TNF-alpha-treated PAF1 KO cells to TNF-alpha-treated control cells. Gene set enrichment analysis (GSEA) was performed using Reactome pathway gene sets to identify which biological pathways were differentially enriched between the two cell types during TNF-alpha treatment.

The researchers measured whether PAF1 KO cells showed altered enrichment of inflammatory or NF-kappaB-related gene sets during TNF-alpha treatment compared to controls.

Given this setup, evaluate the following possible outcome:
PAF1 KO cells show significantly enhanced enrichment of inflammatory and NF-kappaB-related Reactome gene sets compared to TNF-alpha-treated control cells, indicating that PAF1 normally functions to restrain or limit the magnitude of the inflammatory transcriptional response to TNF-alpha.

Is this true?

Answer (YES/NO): NO